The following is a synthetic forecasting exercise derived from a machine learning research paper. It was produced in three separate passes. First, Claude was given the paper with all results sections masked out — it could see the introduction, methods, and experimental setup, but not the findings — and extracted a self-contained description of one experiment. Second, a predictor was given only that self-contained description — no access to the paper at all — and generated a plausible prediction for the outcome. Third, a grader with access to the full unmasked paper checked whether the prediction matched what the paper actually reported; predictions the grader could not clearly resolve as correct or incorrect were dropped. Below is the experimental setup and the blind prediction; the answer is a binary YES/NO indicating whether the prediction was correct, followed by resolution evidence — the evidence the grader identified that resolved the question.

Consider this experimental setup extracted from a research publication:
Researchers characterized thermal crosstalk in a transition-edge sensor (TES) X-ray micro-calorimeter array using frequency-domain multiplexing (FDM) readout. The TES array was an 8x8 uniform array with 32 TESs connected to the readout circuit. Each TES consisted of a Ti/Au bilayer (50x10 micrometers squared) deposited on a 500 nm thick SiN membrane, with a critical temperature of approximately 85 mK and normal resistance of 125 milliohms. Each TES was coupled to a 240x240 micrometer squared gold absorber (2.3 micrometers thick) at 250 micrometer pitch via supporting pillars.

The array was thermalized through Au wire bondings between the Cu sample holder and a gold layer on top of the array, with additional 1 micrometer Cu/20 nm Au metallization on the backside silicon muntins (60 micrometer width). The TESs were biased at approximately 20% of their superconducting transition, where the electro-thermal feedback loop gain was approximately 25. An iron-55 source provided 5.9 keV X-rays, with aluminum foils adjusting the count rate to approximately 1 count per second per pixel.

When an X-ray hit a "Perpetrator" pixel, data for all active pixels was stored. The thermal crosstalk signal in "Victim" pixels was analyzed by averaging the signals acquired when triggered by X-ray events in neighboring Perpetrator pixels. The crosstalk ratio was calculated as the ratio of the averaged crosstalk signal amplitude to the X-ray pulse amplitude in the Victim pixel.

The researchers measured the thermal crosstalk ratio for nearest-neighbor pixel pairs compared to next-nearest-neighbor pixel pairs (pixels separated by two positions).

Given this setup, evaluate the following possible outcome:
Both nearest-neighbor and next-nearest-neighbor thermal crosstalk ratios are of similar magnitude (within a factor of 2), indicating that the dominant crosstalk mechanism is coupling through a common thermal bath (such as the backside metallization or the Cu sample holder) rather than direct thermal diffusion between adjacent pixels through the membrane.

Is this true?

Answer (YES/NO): NO